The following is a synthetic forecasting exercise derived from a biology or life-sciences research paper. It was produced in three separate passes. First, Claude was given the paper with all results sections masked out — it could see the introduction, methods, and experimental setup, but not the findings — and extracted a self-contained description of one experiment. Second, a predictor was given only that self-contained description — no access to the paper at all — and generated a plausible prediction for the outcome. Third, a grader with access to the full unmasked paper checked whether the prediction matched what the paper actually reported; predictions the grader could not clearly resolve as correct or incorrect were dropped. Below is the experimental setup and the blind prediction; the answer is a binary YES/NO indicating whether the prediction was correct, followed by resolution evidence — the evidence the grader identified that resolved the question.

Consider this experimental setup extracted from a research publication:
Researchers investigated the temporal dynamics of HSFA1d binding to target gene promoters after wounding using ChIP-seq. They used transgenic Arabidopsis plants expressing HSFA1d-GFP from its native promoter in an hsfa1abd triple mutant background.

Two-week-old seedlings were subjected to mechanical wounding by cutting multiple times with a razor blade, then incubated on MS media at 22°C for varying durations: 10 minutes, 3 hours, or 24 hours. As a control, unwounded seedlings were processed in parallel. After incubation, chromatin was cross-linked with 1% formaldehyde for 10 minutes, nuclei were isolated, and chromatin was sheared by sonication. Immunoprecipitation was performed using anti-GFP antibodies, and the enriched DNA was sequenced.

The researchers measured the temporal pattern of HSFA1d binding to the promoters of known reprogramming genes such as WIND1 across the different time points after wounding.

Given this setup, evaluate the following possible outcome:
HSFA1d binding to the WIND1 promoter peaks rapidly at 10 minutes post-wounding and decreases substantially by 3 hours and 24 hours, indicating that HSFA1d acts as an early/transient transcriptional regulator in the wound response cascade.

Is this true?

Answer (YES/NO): YES